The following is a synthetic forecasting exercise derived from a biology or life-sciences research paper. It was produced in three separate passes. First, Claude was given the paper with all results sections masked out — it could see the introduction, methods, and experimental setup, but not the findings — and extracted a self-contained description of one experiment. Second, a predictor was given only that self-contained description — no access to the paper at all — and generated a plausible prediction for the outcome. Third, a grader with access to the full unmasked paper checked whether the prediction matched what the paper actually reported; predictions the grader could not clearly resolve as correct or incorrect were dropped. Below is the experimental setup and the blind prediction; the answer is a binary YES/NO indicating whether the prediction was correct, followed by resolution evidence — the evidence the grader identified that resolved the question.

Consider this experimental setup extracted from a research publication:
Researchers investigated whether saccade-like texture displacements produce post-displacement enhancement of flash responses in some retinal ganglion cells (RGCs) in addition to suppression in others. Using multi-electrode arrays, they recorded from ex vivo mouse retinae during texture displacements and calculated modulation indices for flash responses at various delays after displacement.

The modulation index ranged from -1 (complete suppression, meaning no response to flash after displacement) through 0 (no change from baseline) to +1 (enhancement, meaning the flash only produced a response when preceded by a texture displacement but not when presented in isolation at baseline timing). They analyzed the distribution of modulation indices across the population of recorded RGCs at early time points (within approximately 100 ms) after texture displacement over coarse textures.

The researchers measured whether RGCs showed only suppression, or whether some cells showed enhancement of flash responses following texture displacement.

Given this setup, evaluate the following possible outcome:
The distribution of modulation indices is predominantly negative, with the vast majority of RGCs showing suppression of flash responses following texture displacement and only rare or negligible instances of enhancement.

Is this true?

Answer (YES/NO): YES